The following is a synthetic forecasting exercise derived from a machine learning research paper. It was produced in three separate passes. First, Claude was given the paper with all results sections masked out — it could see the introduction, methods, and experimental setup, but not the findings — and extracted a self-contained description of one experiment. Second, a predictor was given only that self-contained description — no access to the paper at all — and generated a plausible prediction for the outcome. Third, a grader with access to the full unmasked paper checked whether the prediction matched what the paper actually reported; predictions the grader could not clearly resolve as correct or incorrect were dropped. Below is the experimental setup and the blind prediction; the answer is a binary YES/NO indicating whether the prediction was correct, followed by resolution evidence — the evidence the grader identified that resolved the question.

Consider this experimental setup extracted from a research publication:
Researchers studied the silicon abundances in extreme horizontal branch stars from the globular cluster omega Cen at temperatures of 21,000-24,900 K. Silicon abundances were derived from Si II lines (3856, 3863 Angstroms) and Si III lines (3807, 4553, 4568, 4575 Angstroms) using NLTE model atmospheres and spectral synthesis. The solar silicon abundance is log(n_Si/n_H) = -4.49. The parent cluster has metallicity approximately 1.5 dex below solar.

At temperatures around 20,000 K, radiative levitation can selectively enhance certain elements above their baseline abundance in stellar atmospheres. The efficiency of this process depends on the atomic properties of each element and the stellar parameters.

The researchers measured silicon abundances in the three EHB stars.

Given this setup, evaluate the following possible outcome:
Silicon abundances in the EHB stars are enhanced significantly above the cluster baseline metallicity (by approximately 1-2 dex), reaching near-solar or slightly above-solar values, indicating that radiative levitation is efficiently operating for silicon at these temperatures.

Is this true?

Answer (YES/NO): NO